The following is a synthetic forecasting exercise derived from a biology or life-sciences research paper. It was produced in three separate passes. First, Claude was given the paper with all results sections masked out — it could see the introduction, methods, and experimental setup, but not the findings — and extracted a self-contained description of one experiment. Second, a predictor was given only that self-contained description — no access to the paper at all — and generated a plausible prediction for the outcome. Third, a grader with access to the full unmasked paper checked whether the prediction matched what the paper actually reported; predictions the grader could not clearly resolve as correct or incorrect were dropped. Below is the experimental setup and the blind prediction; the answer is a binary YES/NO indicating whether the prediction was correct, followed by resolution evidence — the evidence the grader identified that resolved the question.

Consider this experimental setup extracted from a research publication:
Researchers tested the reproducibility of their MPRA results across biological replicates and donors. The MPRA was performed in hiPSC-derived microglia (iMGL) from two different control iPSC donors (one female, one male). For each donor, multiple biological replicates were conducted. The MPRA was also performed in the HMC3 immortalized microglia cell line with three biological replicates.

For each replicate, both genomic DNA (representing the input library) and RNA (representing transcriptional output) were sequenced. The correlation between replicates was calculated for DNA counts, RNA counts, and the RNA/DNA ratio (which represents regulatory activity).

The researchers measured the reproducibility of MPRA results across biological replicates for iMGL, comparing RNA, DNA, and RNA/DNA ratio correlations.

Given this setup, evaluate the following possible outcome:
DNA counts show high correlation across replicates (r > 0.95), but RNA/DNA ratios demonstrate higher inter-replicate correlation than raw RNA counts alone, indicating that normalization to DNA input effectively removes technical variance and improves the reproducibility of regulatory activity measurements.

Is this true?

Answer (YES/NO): NO